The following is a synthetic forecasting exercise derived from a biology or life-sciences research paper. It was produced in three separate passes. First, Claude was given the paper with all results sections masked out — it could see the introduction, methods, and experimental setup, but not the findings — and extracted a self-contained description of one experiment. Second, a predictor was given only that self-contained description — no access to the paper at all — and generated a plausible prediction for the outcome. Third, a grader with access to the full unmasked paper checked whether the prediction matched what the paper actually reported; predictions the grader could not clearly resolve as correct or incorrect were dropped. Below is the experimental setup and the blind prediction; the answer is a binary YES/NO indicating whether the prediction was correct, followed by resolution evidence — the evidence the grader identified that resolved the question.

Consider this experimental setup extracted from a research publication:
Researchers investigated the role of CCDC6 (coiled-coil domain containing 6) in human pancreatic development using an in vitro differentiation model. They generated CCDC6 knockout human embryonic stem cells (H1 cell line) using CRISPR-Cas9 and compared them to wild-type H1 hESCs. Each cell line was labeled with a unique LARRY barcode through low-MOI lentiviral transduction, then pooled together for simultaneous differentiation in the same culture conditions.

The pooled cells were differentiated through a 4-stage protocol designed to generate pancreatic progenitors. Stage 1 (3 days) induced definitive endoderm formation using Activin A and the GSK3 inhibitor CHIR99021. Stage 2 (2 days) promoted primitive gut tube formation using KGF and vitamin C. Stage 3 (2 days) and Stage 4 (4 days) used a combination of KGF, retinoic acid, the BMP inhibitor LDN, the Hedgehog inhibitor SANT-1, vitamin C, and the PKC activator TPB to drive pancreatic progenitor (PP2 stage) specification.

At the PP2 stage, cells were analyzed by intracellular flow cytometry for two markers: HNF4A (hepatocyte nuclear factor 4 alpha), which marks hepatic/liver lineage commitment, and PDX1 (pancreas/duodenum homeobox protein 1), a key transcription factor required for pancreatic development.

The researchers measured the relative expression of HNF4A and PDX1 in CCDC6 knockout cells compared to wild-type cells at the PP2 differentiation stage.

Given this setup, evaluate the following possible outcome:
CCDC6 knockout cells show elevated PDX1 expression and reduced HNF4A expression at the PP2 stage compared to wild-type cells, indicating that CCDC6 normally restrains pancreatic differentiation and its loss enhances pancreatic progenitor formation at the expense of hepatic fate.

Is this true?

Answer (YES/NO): NO